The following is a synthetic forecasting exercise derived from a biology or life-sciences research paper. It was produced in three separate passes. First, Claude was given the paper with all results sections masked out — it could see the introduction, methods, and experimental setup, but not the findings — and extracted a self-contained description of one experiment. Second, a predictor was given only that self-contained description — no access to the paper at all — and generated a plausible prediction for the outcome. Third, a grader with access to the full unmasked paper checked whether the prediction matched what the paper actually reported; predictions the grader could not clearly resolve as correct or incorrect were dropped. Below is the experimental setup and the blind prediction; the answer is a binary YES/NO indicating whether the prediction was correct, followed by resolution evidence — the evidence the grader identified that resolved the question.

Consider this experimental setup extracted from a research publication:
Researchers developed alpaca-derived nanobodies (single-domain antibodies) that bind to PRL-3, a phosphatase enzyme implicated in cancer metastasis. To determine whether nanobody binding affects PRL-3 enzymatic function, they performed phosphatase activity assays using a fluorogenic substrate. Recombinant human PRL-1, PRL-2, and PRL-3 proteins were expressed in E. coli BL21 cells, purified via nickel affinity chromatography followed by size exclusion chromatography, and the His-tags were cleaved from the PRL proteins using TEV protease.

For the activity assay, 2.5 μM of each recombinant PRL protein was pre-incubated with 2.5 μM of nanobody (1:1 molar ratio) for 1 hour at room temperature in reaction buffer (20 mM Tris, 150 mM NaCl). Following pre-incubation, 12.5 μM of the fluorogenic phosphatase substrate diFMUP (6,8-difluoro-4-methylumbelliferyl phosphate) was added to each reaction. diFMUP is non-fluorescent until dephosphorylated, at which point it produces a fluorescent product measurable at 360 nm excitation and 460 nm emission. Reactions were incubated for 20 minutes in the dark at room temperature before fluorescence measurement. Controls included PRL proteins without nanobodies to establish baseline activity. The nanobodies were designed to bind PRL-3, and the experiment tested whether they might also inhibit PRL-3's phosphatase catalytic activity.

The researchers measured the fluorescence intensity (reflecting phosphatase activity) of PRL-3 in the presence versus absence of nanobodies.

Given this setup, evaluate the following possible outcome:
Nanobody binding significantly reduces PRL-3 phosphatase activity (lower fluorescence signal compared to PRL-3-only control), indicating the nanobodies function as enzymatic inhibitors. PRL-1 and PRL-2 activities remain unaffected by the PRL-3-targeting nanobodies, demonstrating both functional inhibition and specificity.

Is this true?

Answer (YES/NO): NO